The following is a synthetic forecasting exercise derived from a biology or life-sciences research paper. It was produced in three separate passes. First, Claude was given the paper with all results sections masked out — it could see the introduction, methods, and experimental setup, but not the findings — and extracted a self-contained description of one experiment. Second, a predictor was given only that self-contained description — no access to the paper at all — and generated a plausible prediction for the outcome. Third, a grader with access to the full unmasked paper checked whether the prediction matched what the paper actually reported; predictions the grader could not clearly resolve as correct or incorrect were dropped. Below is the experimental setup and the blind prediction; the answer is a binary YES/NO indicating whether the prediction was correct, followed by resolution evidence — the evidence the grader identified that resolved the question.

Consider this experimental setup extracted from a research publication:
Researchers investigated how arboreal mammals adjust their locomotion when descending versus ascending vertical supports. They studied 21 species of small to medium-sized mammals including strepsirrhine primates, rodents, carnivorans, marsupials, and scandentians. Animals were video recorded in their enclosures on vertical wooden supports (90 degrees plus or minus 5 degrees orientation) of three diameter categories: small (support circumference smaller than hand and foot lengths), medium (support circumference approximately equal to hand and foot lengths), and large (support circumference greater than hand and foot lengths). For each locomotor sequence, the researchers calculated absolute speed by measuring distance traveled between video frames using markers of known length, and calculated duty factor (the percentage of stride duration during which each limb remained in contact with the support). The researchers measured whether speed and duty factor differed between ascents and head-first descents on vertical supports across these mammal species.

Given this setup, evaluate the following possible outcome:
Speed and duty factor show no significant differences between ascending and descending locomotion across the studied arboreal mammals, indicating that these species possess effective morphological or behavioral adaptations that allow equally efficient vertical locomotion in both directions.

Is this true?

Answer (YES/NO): NO